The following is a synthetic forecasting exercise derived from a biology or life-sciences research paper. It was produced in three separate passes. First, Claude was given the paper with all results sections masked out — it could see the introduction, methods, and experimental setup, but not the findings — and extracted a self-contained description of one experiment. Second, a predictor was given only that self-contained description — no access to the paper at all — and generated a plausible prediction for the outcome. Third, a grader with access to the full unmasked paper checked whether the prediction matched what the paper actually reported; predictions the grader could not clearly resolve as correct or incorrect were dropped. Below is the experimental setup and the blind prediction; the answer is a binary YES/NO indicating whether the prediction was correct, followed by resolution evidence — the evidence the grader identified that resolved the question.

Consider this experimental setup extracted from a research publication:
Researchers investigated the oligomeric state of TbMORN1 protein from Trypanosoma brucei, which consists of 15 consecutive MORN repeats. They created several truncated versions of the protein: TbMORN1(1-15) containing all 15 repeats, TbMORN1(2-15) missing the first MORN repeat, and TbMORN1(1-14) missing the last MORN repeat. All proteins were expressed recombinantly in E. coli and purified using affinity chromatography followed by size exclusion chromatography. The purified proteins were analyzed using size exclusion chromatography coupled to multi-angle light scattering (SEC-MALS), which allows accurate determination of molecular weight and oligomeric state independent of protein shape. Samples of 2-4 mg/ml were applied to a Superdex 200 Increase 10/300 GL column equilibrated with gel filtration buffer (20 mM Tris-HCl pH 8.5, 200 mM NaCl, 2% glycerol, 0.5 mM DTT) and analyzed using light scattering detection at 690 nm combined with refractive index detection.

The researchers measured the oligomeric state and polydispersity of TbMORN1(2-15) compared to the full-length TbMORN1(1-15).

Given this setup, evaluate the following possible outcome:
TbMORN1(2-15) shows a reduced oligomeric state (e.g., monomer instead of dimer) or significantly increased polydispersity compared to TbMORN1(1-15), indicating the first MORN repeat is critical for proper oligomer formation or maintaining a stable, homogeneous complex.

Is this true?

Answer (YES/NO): NO